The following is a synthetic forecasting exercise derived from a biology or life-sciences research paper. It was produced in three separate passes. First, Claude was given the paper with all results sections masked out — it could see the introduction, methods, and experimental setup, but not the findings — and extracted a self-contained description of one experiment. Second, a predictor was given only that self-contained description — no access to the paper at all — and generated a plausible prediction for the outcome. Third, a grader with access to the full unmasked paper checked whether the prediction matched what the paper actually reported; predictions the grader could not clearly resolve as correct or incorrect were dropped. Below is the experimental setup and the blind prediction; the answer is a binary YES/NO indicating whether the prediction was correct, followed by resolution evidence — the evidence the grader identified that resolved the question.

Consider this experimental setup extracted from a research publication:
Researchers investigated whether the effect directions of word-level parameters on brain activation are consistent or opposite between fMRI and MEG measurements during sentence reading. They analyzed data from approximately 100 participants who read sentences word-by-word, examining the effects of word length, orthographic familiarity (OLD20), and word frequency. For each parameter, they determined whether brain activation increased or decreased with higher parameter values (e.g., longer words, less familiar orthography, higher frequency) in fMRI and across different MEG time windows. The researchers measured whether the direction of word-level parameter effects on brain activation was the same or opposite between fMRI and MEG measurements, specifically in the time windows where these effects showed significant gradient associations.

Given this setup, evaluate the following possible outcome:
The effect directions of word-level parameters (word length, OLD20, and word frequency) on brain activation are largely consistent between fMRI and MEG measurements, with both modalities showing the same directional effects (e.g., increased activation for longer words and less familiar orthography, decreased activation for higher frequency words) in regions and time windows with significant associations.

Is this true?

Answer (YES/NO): NO